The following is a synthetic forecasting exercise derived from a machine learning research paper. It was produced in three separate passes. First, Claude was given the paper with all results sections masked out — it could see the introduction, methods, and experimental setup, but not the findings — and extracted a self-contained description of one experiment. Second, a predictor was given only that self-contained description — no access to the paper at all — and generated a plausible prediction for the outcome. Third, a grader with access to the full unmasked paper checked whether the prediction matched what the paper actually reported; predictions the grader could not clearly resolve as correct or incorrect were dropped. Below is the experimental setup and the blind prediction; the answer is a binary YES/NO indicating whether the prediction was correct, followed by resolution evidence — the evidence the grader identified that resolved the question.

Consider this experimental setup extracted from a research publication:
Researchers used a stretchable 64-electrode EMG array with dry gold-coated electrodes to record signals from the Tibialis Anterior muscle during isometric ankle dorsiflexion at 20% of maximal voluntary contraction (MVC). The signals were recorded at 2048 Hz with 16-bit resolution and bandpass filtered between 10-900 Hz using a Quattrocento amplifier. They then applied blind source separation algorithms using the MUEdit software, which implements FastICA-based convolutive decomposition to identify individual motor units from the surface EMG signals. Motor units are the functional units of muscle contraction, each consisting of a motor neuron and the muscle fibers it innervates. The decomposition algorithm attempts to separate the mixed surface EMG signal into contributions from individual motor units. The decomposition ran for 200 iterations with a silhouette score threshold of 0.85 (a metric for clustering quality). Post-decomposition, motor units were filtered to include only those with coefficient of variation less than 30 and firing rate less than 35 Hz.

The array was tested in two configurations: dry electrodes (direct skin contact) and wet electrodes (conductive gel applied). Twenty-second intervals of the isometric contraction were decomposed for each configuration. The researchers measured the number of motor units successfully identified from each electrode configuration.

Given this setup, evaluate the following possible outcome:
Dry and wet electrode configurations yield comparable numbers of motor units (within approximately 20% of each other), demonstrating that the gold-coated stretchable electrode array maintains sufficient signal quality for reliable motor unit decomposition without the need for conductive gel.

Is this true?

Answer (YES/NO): YES